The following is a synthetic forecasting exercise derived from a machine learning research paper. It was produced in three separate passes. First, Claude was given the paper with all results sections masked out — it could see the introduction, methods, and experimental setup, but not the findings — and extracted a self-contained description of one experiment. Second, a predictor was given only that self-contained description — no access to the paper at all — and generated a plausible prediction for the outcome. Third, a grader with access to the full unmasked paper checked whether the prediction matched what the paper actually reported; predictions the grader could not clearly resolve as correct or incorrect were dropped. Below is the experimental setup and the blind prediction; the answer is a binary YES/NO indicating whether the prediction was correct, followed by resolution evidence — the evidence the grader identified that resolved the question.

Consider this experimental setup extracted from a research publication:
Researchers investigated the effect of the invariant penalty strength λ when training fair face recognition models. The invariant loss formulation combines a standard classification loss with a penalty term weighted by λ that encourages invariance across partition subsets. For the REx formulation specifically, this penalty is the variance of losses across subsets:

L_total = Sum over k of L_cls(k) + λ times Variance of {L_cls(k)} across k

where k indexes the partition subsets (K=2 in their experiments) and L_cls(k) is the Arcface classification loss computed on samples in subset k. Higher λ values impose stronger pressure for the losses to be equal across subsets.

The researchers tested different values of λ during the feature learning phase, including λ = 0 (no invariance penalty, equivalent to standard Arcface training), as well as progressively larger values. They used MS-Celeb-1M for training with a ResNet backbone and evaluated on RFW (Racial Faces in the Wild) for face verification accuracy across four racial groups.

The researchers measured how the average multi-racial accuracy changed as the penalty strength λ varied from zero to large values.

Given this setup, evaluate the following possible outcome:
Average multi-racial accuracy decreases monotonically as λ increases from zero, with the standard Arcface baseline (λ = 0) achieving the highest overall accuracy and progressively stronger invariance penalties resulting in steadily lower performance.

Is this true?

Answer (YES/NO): NO